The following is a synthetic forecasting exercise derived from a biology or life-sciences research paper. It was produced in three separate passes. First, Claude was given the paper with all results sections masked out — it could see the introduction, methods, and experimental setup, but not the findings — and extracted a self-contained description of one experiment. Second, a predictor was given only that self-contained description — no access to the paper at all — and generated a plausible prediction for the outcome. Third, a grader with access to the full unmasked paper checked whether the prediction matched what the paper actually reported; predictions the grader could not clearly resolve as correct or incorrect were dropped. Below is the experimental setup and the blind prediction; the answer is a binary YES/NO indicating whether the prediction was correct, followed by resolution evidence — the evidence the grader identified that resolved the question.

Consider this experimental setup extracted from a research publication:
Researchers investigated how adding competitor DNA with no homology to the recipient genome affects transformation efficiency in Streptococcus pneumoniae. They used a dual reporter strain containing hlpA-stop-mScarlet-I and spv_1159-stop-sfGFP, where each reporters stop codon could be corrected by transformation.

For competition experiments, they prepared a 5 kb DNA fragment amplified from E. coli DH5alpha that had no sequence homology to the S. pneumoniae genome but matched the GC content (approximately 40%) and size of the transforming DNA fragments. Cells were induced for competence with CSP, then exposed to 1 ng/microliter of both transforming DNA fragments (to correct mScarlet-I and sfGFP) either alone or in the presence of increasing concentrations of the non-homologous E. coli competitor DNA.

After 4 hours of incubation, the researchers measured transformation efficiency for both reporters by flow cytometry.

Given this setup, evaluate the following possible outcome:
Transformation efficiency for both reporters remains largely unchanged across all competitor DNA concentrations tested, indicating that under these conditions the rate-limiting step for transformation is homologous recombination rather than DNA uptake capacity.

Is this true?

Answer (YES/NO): NO